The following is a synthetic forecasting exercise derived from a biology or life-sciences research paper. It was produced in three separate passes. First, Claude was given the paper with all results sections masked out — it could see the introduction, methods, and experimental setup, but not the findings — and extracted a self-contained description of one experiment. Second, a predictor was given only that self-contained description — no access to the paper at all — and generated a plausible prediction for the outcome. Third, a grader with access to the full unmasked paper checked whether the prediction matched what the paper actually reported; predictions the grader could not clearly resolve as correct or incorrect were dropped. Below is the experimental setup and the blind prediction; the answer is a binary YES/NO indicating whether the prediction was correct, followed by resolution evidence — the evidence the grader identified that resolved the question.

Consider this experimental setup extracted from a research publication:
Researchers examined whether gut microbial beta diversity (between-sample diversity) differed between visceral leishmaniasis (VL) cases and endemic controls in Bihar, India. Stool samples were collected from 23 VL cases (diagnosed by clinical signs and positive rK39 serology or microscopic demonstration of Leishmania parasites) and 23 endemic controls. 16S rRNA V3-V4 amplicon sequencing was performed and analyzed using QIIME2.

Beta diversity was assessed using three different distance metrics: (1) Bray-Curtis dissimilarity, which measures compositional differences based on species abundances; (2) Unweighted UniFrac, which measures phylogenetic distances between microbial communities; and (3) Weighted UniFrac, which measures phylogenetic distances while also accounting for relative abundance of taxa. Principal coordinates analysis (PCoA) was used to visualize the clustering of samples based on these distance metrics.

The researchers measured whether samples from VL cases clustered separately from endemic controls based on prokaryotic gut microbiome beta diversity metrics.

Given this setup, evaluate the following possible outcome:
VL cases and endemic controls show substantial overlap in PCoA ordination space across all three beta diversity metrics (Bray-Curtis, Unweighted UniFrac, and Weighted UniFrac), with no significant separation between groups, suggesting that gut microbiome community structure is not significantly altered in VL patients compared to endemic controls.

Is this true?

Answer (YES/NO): NO